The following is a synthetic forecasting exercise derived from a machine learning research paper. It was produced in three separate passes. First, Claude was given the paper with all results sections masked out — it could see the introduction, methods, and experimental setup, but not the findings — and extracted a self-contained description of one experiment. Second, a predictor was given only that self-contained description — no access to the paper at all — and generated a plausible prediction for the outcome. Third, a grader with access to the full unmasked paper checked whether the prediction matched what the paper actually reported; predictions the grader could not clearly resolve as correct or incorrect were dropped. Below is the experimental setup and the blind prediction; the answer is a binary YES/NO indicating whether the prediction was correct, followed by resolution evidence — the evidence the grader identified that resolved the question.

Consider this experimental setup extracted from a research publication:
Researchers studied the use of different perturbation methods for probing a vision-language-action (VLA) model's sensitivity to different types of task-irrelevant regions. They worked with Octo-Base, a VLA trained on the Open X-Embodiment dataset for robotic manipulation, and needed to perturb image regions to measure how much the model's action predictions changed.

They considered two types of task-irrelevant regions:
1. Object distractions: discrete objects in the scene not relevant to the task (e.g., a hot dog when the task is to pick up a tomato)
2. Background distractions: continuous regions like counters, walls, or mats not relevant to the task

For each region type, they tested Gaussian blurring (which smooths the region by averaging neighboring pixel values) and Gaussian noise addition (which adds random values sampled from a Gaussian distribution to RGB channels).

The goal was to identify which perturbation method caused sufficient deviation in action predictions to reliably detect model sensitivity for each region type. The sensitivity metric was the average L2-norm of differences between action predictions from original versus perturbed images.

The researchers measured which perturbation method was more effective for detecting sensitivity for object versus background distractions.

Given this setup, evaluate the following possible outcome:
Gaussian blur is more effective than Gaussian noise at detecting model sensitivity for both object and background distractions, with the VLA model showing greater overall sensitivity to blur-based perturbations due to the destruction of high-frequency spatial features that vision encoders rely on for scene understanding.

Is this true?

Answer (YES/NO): NO